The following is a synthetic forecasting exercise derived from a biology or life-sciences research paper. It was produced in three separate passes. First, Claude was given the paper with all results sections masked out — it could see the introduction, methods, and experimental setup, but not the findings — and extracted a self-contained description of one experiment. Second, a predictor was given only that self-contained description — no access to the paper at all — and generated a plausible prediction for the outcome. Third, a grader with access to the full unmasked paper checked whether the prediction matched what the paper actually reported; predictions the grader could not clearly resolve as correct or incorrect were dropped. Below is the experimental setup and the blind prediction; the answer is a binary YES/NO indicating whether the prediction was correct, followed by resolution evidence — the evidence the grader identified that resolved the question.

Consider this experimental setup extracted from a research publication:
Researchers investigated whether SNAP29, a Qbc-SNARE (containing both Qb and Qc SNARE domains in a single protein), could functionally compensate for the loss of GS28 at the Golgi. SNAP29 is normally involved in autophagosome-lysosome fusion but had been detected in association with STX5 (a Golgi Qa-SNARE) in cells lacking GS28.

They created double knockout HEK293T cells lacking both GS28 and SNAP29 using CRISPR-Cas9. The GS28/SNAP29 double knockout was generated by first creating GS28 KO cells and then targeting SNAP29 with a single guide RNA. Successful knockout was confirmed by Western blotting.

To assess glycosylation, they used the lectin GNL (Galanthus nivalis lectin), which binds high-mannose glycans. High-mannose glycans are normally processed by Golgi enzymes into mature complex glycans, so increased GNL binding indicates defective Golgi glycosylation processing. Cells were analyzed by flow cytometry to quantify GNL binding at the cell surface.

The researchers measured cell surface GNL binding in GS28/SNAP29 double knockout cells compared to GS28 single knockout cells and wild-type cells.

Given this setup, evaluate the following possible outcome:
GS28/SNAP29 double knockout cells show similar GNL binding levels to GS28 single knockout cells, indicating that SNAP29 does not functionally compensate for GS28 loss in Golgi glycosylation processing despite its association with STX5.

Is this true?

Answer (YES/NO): NO